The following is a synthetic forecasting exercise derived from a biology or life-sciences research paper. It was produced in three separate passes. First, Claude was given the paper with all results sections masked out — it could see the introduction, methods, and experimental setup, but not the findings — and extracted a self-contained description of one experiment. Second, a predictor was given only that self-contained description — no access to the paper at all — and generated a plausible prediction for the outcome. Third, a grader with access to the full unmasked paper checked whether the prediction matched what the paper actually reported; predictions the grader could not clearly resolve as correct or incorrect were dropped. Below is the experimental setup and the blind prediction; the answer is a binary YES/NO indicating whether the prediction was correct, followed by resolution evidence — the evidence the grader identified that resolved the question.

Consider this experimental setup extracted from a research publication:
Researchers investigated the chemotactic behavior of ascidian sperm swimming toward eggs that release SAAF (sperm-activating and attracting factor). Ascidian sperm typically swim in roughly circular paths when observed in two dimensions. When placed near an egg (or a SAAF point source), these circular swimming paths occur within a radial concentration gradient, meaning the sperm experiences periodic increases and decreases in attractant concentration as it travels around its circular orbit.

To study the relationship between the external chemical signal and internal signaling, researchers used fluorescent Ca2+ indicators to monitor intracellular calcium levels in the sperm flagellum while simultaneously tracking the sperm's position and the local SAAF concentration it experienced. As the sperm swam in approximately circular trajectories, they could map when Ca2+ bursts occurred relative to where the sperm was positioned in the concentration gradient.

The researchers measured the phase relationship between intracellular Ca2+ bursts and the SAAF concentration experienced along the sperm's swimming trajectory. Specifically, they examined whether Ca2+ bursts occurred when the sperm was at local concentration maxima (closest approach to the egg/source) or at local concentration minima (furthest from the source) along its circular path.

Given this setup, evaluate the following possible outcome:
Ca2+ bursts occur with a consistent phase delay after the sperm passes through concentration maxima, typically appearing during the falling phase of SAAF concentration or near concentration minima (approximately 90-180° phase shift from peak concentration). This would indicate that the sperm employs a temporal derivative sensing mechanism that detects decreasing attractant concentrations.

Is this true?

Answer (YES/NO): YES